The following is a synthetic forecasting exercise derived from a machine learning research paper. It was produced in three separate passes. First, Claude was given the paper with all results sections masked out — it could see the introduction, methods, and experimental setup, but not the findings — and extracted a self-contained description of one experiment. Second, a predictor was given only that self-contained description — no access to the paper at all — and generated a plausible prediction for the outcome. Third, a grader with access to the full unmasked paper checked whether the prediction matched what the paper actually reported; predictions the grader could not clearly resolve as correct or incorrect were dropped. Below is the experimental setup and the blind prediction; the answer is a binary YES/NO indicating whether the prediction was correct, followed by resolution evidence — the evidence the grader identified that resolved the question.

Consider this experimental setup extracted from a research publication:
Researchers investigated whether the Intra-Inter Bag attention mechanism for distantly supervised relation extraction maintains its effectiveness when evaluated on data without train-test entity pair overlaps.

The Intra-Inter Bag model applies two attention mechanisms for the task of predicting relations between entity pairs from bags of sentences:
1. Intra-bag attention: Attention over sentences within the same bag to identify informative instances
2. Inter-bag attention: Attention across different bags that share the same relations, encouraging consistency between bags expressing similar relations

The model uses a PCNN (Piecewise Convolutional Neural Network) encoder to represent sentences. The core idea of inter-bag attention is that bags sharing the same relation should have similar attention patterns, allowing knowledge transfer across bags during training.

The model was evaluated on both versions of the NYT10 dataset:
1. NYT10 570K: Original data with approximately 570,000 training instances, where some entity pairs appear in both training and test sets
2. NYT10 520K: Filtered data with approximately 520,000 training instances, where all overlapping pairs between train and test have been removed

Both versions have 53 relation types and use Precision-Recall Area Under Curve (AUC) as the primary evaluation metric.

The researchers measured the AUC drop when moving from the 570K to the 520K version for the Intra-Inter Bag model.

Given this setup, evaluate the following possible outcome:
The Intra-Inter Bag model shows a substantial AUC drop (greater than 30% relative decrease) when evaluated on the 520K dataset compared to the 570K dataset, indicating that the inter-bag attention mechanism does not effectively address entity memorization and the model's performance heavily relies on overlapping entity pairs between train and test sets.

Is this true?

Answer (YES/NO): NO